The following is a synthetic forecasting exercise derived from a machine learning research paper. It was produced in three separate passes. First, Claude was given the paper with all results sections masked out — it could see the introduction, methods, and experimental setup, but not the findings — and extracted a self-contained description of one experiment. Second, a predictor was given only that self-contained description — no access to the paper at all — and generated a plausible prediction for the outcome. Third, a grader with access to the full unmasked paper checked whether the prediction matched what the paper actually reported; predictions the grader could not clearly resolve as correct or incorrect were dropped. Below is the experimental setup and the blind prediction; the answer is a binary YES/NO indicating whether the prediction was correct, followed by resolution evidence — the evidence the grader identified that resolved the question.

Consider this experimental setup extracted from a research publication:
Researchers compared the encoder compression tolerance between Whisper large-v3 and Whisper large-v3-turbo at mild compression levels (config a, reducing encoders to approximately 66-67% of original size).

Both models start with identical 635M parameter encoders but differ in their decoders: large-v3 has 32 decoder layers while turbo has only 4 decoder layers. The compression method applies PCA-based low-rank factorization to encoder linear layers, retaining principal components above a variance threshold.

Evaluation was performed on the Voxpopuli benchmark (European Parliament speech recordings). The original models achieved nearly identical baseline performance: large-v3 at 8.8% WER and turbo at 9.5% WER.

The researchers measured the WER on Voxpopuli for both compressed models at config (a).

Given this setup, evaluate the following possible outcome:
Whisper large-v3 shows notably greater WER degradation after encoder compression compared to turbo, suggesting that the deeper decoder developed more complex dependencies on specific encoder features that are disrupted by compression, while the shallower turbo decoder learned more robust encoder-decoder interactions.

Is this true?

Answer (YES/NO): NO